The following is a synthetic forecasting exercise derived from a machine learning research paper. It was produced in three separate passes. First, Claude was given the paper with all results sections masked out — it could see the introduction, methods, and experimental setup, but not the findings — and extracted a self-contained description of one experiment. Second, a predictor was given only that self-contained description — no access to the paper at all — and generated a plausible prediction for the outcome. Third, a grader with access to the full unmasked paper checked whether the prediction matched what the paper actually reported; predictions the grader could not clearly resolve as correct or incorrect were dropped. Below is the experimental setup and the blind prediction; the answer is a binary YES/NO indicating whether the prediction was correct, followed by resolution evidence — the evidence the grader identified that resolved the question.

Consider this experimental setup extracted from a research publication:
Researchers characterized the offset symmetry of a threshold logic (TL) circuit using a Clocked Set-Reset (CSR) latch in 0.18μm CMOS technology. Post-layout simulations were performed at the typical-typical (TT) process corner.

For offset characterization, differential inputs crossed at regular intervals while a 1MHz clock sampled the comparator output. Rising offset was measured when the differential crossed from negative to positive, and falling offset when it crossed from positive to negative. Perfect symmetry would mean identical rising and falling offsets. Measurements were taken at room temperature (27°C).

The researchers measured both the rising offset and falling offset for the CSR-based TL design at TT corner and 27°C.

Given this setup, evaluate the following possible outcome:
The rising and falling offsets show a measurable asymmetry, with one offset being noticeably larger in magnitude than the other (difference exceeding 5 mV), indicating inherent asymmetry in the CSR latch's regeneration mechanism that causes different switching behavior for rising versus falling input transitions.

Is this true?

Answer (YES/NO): NO